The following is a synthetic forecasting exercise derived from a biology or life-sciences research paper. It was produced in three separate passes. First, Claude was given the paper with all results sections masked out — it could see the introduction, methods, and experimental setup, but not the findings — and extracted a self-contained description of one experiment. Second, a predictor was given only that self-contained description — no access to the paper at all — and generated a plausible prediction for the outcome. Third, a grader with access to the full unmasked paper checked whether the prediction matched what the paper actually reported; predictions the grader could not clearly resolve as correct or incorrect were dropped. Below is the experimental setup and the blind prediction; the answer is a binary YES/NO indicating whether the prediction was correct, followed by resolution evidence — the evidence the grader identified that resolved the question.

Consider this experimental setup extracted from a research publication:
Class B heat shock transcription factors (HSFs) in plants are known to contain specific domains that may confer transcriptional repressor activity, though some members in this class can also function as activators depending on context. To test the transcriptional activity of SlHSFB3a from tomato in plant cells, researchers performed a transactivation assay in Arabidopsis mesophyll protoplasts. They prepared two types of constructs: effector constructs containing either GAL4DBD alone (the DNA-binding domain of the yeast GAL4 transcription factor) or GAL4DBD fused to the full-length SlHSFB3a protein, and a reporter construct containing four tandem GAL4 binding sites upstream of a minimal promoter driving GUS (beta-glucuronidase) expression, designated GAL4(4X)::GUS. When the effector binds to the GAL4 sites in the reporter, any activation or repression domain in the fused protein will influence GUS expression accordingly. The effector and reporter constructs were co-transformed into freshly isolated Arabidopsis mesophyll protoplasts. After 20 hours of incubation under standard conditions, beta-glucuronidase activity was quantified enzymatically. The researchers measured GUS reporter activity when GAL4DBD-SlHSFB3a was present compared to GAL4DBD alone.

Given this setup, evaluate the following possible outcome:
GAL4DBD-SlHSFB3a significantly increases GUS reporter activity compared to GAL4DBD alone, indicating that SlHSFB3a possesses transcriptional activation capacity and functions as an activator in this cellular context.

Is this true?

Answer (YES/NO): NO